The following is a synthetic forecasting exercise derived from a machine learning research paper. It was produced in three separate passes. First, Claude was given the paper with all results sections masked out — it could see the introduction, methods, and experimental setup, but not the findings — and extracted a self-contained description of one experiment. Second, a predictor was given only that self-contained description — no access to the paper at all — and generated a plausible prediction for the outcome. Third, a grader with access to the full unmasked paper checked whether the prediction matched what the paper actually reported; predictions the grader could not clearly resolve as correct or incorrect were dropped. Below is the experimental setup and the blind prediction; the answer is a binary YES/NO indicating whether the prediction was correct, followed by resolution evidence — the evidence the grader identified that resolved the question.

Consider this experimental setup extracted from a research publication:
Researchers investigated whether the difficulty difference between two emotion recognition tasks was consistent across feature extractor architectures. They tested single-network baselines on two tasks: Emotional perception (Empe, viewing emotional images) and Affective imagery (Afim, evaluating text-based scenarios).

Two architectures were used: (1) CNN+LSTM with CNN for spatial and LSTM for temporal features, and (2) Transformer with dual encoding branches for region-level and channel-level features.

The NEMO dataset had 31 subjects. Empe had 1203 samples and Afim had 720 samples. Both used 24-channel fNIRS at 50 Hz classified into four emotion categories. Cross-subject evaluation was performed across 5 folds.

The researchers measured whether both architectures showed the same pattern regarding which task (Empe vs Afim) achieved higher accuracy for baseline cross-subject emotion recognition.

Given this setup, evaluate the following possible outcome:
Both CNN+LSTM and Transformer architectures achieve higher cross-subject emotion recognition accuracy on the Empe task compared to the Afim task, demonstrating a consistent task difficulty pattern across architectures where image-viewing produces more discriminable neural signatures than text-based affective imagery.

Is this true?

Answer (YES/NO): NO